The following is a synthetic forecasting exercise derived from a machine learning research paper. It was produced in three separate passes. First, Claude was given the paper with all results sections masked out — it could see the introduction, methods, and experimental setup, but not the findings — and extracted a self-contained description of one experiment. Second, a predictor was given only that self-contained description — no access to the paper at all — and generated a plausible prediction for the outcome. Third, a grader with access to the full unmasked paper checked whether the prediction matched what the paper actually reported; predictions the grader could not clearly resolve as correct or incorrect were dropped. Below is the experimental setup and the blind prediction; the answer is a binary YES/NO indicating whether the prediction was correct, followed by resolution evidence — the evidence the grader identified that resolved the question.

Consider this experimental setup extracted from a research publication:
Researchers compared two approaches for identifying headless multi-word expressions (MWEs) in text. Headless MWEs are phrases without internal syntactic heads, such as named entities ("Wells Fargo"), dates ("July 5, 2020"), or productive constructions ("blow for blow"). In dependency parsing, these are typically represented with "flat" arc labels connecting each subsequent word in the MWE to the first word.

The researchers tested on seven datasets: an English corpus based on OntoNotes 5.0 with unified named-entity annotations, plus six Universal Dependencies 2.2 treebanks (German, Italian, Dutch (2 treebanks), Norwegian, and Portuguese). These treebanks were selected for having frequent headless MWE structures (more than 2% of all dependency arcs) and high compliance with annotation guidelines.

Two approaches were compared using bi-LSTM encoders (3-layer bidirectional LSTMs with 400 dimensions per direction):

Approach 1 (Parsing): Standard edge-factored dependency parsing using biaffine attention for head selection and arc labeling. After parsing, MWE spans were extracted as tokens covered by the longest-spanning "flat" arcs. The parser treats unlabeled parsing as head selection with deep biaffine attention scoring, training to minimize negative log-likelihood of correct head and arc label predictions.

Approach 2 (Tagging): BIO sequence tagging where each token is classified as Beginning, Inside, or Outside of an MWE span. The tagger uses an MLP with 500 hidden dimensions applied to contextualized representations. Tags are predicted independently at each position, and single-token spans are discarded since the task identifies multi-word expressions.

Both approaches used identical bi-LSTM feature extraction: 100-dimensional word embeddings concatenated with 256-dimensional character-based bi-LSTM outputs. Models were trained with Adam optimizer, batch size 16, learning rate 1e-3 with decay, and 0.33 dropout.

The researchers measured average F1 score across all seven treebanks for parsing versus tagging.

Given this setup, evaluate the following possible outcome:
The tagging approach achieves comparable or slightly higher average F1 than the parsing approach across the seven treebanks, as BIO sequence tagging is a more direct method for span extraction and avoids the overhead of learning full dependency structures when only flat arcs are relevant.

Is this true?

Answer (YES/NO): YES